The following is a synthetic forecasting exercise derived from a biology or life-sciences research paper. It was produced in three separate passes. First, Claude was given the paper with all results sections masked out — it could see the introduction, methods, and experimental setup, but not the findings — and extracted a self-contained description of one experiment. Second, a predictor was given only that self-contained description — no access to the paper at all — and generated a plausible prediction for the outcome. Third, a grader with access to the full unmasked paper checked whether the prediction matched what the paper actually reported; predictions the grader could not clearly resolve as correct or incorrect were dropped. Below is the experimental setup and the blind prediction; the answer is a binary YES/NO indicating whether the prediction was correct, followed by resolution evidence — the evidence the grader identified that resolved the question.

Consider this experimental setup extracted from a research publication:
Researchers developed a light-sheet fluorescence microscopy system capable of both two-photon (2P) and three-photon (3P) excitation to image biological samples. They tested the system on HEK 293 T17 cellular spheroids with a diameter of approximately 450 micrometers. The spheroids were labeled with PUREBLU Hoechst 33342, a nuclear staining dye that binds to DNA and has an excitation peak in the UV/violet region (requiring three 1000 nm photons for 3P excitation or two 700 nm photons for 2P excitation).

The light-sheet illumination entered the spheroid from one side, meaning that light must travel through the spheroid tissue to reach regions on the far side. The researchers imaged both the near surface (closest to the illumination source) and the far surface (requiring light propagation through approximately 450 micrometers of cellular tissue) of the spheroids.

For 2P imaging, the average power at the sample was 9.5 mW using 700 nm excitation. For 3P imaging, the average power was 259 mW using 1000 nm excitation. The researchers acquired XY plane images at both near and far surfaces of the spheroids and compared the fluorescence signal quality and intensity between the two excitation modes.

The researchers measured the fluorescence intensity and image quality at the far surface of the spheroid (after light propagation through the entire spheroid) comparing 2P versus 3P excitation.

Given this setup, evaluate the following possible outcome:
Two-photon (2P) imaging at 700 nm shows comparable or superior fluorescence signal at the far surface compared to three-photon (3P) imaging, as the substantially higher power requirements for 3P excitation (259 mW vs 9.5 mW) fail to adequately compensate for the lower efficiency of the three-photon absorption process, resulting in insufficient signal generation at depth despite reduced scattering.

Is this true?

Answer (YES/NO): NO